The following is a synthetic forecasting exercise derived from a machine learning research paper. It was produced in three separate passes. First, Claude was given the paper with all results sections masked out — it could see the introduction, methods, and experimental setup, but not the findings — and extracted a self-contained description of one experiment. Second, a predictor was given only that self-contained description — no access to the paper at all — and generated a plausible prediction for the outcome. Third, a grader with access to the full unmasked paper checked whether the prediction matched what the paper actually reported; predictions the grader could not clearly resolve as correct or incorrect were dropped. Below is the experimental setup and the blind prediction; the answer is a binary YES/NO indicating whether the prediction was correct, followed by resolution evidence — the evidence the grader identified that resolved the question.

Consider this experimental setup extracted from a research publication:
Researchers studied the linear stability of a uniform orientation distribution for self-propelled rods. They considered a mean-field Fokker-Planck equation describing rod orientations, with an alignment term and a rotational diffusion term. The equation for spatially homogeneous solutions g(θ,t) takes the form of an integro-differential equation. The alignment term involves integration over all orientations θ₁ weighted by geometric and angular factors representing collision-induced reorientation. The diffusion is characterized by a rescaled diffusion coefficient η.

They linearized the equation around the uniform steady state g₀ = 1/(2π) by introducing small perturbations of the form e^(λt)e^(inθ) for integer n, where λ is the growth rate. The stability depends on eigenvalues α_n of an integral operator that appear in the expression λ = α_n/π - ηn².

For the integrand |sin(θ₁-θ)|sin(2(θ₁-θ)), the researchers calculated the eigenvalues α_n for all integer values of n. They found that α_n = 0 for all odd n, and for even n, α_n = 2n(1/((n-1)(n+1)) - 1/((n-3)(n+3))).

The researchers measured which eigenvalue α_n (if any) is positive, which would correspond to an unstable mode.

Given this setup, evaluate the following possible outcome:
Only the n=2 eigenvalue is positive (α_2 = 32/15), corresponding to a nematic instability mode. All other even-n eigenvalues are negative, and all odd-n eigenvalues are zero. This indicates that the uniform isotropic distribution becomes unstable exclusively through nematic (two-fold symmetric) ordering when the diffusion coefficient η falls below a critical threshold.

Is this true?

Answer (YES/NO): YES